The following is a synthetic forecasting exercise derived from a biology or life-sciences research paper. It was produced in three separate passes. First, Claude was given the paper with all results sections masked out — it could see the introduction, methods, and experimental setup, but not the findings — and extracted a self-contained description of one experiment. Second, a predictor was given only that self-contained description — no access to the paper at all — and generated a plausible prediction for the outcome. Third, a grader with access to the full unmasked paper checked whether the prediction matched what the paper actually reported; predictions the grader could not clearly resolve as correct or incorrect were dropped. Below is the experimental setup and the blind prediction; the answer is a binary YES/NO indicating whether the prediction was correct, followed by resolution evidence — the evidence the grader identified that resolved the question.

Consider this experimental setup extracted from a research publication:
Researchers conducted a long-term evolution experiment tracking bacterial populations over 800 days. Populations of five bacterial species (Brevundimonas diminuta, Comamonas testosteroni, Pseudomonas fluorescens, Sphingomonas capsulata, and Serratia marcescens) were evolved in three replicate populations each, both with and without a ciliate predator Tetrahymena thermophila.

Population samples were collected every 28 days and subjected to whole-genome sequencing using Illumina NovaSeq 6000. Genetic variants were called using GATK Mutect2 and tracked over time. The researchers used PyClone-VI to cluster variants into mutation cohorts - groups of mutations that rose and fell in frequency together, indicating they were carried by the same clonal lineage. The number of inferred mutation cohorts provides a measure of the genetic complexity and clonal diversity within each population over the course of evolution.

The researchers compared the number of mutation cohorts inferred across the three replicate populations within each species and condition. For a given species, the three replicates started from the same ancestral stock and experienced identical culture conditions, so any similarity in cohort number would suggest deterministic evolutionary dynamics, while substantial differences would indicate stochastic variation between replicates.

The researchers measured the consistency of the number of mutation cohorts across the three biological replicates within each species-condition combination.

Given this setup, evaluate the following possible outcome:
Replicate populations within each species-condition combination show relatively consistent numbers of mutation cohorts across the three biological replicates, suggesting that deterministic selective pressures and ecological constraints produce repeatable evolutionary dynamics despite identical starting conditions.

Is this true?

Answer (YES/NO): NO